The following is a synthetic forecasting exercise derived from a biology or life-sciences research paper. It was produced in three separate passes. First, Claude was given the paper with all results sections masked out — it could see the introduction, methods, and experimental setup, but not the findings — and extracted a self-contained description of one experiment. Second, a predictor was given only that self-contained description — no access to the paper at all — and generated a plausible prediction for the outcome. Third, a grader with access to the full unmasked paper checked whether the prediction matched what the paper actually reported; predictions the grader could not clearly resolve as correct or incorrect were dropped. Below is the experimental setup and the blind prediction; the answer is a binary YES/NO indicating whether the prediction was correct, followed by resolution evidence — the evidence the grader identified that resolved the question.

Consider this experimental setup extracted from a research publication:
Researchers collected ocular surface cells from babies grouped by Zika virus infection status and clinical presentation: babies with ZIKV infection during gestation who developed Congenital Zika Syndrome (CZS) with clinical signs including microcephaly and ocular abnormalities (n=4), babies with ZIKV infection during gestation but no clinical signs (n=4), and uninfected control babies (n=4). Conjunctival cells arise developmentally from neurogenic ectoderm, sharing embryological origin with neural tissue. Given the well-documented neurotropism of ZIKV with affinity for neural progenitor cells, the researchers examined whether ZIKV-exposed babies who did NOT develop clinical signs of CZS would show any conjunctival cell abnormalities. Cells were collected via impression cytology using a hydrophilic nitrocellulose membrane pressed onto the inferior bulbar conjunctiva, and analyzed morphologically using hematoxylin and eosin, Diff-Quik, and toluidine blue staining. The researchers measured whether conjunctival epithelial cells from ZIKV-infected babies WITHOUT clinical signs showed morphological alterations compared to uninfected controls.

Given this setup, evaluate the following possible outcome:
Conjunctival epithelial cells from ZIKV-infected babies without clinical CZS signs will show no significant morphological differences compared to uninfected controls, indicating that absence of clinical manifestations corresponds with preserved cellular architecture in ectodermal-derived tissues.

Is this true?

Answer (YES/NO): NO